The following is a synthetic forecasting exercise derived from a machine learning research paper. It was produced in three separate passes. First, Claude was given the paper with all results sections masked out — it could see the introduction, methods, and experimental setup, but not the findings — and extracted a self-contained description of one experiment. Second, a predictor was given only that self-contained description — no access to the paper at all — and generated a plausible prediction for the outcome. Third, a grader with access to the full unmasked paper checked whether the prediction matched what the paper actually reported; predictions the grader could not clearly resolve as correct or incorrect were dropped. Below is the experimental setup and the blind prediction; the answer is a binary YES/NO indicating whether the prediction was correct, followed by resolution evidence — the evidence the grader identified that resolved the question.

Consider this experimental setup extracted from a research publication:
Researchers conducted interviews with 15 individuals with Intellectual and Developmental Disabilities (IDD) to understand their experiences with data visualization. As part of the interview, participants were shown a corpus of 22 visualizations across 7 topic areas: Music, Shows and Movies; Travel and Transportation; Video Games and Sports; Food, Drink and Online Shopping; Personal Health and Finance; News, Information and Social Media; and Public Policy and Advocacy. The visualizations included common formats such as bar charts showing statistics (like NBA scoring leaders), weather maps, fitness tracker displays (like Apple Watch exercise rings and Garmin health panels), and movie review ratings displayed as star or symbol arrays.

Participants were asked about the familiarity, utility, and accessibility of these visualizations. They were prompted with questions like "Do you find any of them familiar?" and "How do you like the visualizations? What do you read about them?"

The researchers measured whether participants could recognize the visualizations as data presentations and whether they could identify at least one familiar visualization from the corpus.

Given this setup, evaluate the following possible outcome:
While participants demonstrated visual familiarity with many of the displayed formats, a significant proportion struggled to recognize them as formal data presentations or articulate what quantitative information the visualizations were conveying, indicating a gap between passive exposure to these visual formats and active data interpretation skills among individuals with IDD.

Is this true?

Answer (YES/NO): YES